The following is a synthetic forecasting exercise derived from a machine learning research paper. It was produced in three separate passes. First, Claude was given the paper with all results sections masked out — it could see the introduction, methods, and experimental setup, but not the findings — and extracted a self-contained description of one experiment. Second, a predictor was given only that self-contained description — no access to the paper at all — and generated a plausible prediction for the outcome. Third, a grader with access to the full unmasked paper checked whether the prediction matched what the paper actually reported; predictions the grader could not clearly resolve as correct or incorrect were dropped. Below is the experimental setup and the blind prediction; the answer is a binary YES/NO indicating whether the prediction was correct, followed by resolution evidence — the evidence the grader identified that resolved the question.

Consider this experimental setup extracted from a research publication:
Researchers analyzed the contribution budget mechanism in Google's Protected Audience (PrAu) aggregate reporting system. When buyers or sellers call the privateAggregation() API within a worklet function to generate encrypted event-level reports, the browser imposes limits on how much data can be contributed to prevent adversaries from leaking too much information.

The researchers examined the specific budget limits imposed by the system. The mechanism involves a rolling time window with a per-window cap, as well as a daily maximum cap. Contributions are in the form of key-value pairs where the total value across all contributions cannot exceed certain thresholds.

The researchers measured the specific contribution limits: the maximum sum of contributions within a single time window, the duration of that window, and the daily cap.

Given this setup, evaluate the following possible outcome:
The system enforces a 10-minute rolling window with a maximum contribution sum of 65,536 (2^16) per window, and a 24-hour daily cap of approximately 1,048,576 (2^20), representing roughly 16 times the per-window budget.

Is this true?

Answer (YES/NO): YES